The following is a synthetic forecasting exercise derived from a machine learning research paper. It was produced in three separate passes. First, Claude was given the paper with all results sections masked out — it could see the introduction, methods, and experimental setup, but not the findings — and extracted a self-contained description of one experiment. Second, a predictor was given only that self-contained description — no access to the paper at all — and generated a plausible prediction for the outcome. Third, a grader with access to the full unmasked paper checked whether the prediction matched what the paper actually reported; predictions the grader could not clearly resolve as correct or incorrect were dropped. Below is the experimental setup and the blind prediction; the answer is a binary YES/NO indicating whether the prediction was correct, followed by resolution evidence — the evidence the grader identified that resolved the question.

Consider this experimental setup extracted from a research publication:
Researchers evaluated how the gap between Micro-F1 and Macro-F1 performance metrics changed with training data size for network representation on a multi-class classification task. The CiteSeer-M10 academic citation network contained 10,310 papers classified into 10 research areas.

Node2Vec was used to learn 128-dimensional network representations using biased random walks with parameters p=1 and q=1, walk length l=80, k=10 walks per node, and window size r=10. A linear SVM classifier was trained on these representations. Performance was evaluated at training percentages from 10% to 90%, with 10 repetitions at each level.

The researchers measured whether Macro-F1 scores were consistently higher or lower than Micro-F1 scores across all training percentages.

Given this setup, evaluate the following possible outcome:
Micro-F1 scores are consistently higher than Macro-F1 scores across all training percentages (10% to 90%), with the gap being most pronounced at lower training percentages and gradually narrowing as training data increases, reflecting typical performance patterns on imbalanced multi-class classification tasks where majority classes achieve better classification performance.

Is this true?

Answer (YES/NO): NO